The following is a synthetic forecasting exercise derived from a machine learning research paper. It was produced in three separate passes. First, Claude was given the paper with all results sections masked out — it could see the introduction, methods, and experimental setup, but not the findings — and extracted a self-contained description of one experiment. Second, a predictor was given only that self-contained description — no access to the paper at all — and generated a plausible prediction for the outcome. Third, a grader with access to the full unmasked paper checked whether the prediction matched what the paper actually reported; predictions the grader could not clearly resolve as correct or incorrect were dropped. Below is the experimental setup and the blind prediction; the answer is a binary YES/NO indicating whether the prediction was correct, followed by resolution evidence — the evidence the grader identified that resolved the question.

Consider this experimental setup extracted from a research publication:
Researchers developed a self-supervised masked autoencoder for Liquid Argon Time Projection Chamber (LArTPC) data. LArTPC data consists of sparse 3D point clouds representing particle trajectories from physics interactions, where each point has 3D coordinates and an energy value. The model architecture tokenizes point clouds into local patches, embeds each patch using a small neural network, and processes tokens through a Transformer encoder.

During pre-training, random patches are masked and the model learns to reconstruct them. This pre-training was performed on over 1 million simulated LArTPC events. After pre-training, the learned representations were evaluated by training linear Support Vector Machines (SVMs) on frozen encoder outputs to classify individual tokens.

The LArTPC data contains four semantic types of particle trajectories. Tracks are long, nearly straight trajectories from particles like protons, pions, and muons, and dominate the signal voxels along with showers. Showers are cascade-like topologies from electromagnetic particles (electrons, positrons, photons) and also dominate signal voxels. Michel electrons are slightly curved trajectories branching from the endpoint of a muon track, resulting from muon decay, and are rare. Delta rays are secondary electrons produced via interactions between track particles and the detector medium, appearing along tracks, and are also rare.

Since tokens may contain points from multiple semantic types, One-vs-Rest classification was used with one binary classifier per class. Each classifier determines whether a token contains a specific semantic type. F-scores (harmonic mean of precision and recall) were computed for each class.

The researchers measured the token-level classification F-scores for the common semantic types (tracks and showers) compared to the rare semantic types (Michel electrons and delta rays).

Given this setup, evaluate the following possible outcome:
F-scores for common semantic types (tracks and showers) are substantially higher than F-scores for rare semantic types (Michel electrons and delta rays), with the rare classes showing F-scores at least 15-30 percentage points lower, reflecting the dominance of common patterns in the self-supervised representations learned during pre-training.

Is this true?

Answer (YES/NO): YES